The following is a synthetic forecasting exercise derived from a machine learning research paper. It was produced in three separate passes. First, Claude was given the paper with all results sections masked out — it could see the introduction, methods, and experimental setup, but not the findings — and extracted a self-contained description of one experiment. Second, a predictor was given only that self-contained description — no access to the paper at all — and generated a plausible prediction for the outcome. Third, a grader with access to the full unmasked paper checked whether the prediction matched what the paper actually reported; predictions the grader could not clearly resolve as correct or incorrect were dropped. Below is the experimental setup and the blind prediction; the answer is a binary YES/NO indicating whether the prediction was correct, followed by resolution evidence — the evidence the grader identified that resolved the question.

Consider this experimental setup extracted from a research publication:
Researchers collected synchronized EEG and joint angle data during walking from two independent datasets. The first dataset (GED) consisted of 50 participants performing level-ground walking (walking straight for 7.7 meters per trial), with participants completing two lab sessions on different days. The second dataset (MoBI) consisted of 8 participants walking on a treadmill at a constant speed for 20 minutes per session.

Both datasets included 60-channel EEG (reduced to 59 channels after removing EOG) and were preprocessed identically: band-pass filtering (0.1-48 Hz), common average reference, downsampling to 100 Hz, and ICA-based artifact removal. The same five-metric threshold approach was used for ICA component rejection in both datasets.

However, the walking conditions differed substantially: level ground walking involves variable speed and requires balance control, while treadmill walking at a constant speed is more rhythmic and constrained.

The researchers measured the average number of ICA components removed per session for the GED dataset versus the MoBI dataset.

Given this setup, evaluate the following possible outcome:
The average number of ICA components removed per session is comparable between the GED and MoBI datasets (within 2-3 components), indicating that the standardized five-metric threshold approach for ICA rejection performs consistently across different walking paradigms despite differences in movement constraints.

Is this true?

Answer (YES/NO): YES